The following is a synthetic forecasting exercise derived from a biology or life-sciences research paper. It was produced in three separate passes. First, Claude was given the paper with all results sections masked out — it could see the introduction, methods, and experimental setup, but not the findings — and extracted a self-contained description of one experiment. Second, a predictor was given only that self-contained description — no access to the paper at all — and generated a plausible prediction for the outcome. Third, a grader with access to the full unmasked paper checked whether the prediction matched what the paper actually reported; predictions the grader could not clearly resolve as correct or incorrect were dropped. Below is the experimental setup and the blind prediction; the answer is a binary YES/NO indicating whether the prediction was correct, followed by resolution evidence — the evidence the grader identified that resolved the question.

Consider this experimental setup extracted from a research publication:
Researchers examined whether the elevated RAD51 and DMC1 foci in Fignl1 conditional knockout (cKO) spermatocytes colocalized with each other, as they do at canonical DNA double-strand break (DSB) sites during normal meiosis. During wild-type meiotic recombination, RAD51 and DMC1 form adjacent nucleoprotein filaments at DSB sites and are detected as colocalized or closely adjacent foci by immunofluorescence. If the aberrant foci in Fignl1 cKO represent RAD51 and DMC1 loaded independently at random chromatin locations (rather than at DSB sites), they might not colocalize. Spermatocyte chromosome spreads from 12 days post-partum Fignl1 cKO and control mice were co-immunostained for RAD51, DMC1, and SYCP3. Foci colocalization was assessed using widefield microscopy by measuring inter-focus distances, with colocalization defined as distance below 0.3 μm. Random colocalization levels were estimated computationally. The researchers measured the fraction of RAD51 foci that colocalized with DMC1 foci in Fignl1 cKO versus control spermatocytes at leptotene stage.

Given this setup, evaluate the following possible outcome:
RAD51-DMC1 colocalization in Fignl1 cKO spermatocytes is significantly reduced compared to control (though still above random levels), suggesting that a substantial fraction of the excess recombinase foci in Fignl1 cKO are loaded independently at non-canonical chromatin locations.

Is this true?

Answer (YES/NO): YES